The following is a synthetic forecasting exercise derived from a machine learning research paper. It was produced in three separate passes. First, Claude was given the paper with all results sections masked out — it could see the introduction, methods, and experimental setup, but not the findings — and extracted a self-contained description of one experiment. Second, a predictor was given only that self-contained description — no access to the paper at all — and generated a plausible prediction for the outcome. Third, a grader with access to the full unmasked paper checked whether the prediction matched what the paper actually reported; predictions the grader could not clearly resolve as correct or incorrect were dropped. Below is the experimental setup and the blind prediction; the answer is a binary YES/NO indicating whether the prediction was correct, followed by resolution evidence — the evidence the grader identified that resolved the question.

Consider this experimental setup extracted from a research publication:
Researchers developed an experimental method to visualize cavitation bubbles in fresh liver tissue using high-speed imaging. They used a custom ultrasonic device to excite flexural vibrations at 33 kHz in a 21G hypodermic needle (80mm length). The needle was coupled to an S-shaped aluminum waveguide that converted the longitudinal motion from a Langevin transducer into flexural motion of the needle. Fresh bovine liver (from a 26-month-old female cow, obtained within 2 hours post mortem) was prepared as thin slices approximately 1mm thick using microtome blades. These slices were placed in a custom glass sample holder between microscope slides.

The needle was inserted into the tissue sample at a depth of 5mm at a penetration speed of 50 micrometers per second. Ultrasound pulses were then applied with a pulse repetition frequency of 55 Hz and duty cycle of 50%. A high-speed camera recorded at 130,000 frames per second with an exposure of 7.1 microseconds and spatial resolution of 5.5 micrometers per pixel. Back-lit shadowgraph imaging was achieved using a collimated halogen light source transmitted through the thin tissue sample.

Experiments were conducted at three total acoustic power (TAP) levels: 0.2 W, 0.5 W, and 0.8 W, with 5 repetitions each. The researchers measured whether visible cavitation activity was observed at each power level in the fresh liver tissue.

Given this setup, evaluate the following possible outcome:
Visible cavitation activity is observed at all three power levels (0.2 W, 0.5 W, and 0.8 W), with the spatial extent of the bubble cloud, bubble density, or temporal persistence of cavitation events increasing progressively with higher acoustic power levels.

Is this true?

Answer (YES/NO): NO